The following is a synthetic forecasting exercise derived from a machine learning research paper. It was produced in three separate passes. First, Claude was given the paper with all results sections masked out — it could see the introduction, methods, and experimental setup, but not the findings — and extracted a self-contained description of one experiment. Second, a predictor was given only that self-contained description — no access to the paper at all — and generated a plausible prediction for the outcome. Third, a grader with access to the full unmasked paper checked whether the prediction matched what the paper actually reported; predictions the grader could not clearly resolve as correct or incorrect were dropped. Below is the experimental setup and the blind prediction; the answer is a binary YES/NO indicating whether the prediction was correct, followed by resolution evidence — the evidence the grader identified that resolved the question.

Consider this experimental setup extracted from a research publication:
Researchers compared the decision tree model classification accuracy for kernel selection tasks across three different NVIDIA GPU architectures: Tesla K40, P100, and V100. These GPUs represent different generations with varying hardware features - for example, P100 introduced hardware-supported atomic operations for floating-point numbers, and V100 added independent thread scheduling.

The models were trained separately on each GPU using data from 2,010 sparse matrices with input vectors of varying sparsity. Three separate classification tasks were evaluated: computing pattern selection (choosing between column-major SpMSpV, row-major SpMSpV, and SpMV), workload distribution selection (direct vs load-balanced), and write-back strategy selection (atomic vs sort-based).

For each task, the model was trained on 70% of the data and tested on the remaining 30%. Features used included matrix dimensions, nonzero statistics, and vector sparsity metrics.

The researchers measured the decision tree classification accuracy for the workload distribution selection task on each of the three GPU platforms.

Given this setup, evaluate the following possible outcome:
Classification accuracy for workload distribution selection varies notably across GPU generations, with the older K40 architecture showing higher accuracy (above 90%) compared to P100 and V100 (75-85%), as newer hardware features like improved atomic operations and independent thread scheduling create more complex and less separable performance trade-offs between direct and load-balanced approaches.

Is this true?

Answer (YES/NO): NO